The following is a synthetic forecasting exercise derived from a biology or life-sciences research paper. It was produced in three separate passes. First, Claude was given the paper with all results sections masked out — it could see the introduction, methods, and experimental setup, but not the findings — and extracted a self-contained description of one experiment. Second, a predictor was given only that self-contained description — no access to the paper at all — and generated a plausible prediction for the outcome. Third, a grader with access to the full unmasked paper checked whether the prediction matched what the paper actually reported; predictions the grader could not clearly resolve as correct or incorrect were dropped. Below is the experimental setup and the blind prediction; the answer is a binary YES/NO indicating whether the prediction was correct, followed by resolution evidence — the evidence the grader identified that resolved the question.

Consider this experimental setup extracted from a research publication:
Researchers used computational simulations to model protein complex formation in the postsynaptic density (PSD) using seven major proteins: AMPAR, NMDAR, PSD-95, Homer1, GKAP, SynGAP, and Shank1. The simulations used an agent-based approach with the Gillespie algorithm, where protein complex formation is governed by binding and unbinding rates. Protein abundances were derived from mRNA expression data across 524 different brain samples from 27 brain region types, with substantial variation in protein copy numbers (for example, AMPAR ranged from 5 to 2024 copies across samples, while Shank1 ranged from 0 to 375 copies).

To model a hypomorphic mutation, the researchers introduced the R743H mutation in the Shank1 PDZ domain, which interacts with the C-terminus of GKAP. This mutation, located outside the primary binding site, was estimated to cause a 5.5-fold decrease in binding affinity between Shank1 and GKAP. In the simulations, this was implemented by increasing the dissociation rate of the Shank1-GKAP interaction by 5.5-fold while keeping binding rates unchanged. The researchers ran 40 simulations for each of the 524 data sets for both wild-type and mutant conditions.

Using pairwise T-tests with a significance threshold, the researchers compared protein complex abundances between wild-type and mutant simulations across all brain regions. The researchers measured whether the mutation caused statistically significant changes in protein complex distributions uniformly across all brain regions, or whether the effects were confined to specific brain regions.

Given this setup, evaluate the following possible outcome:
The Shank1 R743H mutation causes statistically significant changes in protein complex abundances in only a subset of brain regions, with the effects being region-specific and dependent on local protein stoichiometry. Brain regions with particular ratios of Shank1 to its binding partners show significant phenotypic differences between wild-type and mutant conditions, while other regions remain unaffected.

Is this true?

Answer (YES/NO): NO